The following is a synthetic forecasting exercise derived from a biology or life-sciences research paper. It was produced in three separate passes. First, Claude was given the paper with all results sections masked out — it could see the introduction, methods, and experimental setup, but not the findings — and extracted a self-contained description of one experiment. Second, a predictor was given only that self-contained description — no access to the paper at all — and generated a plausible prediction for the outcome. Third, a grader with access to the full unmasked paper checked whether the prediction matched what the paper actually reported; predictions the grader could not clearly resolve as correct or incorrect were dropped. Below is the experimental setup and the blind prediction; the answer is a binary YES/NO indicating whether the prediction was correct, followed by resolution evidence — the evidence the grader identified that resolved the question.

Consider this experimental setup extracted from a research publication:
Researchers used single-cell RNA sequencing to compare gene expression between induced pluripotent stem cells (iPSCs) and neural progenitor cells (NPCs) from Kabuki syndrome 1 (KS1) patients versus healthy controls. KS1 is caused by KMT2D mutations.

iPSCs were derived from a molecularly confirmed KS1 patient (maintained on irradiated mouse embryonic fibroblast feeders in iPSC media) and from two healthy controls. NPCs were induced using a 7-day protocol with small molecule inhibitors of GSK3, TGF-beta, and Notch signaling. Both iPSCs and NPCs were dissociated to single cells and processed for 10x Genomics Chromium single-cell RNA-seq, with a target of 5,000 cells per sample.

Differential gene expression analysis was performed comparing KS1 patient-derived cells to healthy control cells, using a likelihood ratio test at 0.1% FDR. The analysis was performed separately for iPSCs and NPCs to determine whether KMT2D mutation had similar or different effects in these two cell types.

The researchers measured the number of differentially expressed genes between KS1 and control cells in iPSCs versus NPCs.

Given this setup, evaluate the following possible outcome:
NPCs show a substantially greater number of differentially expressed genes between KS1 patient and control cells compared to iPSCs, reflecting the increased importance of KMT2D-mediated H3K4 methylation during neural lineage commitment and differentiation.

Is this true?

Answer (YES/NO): NO